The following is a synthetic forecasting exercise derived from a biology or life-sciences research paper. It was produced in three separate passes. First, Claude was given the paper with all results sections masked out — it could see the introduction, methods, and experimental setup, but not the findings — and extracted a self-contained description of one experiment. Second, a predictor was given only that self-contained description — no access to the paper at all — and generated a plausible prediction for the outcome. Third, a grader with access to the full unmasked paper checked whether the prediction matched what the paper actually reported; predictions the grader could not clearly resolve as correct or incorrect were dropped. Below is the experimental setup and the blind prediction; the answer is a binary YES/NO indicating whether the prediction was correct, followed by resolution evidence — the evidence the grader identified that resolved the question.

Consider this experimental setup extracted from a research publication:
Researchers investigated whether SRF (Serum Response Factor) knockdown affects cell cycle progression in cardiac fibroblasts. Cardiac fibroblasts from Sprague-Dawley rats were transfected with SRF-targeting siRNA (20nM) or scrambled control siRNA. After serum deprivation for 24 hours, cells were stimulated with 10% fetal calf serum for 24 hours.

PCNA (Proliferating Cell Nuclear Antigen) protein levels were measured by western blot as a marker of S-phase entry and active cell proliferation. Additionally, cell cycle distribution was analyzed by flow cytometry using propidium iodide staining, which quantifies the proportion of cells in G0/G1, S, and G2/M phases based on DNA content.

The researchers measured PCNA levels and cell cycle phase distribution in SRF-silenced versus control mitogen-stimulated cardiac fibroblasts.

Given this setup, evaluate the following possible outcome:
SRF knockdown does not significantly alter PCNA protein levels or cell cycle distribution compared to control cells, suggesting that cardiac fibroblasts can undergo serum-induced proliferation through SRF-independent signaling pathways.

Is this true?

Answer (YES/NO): NO